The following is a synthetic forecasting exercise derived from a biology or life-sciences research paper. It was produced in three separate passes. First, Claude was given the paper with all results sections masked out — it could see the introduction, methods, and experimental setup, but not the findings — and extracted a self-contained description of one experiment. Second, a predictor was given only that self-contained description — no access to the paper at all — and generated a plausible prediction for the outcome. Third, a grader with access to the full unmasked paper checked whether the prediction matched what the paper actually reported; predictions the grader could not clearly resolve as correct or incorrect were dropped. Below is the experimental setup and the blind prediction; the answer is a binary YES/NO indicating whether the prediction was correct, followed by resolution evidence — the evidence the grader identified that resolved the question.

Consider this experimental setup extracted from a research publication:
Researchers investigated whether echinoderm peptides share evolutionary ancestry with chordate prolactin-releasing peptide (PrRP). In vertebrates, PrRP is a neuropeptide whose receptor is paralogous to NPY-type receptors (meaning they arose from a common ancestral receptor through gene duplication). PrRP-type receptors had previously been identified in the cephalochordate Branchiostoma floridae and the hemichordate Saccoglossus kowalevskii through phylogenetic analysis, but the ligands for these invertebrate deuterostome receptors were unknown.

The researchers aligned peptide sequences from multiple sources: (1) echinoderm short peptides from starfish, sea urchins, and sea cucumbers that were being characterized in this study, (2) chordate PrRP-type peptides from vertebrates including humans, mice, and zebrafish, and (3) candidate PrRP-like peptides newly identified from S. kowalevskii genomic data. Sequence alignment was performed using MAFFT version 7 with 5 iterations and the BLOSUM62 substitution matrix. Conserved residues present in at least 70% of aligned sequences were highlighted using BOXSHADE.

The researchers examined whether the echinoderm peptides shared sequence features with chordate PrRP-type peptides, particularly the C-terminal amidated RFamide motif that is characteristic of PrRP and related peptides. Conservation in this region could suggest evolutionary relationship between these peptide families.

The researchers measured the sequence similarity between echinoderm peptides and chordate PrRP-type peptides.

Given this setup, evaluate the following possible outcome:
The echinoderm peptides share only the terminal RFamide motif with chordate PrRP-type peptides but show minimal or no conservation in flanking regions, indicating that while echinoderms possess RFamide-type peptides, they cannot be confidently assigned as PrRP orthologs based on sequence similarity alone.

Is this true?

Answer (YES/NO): NO